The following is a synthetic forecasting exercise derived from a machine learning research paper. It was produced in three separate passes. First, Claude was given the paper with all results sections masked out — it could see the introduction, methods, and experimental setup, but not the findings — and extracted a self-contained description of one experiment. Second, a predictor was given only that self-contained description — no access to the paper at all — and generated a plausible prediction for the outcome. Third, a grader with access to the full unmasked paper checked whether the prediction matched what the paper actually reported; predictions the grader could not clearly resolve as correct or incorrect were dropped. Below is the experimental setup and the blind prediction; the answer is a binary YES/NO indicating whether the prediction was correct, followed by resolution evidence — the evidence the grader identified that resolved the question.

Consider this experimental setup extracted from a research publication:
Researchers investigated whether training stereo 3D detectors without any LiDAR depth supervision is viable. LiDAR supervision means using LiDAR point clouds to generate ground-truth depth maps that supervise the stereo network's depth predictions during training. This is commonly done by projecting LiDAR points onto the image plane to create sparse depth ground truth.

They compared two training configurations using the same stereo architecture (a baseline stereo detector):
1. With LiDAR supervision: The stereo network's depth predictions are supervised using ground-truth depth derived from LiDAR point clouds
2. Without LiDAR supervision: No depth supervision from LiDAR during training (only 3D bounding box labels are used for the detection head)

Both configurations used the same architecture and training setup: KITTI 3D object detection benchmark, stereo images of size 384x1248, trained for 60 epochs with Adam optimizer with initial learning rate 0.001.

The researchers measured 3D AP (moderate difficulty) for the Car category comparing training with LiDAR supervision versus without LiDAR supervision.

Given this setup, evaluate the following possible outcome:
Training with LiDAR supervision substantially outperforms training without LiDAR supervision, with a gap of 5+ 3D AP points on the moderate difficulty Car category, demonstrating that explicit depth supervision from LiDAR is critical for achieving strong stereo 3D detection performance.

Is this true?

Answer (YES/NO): YES